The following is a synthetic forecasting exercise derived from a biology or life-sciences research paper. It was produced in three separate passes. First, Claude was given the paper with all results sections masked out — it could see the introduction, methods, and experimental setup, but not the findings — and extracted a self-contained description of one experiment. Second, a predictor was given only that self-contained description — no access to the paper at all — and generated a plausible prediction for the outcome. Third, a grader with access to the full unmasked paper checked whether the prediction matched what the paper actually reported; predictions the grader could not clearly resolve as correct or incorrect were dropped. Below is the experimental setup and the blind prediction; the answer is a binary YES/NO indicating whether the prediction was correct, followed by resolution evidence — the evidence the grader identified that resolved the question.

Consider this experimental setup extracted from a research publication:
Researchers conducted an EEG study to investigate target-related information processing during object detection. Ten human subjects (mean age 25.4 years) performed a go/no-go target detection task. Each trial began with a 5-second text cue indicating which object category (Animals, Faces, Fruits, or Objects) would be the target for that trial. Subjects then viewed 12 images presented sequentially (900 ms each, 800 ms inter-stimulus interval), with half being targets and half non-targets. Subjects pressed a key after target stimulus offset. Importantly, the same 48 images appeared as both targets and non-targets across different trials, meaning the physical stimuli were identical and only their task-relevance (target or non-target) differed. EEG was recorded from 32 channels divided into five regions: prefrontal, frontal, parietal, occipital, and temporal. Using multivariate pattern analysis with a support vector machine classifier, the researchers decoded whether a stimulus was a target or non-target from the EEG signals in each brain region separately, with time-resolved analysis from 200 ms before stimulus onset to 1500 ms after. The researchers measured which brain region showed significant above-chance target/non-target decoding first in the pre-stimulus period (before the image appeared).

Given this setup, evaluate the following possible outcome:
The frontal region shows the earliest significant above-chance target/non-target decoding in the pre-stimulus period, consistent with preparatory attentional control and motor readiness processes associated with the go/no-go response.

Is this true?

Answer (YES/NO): NO